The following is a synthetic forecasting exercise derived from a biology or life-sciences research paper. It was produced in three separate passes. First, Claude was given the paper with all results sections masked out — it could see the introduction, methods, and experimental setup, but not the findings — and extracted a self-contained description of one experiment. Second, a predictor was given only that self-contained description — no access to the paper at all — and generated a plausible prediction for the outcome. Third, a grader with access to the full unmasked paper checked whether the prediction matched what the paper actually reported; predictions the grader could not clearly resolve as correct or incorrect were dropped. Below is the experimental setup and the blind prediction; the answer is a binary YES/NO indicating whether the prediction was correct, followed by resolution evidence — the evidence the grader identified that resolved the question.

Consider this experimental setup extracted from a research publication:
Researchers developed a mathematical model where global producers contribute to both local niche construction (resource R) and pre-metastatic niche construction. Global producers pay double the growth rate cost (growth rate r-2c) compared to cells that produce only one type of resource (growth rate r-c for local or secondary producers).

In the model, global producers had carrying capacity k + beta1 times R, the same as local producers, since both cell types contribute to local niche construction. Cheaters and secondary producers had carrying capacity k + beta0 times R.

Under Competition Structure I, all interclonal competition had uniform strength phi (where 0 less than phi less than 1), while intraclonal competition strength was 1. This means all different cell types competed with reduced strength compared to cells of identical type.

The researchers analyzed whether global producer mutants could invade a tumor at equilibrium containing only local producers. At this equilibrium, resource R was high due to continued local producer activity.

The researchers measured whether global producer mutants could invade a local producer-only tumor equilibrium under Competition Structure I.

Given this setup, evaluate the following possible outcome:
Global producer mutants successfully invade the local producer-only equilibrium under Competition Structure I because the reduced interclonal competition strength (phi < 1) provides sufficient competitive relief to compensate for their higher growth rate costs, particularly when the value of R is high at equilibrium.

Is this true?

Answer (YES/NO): YES